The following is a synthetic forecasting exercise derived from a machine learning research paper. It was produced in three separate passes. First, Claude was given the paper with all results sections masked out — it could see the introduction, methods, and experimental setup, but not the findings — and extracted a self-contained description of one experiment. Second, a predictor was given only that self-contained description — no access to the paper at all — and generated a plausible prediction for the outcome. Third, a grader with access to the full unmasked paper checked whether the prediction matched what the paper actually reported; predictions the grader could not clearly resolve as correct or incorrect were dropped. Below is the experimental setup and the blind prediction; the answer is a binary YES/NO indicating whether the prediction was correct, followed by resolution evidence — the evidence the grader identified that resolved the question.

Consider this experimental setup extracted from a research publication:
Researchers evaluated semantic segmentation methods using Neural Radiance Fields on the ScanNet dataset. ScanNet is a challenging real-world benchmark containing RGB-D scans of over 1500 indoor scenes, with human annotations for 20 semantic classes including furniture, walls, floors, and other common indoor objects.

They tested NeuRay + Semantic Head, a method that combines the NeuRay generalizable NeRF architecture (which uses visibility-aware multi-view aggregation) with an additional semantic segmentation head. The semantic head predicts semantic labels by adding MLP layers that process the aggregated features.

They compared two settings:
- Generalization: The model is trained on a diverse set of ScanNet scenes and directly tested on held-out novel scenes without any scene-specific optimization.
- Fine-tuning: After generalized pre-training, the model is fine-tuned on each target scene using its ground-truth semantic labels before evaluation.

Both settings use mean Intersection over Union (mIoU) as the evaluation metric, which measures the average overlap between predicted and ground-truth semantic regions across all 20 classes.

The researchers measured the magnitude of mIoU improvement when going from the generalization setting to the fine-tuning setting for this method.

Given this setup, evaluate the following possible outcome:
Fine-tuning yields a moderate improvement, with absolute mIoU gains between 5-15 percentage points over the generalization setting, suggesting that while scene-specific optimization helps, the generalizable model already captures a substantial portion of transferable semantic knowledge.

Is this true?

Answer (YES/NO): NO